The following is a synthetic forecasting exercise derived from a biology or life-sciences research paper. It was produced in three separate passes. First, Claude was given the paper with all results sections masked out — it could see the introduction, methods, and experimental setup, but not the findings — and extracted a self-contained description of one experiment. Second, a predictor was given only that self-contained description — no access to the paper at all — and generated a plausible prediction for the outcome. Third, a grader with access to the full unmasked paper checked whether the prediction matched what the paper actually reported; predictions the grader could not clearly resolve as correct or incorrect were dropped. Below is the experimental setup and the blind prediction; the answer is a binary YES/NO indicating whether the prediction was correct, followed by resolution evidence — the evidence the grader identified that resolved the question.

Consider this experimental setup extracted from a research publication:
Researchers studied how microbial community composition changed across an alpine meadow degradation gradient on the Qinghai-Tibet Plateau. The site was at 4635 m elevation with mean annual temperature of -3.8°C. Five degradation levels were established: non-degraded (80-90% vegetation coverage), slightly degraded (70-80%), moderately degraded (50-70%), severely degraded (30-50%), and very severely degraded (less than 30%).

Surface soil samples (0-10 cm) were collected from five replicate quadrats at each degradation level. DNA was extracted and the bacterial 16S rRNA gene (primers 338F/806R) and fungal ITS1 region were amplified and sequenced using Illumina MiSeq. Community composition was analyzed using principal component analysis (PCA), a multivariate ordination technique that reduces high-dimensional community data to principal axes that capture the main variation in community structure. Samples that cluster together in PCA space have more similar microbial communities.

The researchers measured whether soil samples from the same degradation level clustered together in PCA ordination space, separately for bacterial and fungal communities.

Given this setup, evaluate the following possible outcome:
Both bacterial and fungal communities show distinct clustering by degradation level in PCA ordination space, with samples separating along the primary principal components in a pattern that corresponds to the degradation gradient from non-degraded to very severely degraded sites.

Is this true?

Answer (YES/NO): NO